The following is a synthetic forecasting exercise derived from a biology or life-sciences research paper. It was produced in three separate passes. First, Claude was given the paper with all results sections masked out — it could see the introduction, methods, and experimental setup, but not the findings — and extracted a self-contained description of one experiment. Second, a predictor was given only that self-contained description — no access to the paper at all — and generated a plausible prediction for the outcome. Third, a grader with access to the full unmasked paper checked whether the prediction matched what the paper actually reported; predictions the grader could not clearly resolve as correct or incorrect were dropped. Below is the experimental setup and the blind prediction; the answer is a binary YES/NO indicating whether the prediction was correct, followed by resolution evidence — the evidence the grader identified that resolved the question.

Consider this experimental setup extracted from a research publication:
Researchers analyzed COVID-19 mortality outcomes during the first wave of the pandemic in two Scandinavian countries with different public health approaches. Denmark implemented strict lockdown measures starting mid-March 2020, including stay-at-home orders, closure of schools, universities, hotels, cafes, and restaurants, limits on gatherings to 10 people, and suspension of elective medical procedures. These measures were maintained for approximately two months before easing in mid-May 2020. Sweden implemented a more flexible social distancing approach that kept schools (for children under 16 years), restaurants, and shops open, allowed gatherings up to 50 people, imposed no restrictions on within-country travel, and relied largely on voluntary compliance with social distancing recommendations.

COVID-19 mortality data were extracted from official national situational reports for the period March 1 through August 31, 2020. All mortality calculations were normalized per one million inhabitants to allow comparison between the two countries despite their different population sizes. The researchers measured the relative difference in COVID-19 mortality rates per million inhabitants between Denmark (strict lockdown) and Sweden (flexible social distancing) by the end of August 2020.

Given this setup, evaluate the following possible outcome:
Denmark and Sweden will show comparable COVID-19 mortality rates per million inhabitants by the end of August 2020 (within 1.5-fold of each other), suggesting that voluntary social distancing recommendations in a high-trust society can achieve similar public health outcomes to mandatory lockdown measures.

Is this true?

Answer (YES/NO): NO